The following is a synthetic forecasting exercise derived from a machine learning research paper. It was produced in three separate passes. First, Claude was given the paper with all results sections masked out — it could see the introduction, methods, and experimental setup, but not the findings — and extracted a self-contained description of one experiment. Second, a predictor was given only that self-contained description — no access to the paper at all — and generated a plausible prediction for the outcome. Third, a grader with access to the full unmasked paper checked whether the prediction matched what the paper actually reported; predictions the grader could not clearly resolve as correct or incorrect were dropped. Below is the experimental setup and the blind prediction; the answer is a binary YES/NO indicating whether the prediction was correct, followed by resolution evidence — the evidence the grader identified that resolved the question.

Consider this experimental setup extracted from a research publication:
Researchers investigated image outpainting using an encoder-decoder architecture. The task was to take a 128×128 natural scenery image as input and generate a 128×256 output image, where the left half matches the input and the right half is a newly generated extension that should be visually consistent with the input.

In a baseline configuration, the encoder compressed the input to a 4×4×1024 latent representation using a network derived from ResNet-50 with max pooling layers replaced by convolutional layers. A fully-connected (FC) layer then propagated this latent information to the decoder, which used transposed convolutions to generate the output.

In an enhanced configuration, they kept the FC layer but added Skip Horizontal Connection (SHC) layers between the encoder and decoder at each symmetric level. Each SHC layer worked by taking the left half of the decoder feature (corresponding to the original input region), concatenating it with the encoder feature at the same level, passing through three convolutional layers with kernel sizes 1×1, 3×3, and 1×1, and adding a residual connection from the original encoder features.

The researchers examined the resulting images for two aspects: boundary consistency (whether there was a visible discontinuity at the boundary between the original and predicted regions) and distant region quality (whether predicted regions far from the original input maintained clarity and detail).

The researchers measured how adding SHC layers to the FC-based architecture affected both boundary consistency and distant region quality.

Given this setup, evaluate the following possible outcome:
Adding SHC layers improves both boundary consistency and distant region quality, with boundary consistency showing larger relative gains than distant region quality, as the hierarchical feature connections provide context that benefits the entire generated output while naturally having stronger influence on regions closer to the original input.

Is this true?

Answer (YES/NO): NO